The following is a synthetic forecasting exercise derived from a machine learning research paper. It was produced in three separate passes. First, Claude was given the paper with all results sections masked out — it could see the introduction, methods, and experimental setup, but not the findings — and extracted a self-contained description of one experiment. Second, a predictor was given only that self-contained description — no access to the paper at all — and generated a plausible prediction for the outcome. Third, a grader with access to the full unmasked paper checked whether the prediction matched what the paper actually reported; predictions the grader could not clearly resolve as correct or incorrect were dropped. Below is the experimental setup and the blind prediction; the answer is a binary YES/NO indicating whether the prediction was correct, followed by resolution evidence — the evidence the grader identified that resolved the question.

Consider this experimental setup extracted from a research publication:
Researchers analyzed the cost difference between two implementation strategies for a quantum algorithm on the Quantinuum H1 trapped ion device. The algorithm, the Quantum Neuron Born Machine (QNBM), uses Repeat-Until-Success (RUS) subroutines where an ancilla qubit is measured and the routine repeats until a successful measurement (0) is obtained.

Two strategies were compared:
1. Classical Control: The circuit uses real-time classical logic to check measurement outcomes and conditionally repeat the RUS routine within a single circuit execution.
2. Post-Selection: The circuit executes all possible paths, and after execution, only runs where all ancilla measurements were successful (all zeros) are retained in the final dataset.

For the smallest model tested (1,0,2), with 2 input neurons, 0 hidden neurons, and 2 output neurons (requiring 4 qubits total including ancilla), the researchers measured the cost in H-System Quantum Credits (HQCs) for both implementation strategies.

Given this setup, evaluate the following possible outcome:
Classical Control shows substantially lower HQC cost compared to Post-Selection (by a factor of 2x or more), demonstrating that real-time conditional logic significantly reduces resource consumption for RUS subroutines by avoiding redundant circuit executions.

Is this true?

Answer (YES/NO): NO